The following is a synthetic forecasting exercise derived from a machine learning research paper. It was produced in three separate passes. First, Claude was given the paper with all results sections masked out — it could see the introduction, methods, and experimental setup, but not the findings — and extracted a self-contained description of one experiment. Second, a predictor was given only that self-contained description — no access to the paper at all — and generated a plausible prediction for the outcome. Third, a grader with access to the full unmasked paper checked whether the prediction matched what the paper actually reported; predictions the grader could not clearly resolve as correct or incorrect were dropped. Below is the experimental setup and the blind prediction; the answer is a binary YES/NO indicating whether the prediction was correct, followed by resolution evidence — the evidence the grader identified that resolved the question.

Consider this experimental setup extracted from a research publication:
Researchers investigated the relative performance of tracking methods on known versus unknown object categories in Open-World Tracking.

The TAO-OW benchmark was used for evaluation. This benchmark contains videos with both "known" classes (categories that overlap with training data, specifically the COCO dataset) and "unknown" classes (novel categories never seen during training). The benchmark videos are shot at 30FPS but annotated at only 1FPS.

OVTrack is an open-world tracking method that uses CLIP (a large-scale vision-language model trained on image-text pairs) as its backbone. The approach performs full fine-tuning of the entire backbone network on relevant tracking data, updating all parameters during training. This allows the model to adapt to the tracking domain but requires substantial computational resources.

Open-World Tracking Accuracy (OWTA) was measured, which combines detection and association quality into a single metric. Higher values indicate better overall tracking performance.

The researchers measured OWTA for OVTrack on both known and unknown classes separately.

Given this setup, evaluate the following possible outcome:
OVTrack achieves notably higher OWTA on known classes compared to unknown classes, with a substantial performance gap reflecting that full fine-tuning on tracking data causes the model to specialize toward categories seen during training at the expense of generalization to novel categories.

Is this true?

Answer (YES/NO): NO